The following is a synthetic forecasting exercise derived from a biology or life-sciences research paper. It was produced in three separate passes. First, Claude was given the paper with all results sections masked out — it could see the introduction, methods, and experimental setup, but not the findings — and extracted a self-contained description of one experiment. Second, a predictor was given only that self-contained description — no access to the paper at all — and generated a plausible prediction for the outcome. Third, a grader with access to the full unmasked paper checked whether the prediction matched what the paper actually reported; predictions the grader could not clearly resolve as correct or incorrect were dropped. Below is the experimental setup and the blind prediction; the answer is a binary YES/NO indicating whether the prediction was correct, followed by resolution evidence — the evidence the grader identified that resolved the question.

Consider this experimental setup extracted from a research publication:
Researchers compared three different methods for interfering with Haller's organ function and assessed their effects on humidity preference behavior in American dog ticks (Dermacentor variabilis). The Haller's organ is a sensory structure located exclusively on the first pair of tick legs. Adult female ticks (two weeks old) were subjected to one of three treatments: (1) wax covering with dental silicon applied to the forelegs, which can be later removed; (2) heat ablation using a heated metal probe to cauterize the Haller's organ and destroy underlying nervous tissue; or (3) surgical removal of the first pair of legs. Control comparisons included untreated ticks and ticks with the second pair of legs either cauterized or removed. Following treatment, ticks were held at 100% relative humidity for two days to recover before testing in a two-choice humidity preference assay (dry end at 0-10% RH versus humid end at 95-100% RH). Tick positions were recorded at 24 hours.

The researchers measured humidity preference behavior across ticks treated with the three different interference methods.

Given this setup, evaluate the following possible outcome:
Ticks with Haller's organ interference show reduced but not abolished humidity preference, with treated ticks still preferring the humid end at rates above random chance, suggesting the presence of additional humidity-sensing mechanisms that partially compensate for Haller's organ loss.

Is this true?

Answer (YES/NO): NO